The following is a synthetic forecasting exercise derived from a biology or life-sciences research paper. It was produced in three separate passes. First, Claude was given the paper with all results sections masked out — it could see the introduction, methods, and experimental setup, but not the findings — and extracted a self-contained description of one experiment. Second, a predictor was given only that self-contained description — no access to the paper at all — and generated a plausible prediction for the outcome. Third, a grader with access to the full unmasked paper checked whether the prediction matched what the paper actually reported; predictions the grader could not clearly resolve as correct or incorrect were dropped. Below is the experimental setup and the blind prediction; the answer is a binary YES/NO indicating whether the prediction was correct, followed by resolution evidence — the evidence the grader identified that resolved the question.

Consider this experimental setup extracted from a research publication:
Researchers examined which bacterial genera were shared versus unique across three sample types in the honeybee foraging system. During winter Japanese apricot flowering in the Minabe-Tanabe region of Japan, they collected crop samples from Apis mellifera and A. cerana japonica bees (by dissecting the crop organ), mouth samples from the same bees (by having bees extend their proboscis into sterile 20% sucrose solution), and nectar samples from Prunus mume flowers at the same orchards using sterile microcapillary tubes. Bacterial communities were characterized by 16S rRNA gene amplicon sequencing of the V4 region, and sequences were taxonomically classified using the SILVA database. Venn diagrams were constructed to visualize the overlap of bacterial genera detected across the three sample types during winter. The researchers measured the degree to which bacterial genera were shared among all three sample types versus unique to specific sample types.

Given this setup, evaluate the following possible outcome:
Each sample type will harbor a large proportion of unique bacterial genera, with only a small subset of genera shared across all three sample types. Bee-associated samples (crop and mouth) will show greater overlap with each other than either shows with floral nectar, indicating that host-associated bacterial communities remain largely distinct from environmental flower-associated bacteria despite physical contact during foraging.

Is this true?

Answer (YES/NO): NO